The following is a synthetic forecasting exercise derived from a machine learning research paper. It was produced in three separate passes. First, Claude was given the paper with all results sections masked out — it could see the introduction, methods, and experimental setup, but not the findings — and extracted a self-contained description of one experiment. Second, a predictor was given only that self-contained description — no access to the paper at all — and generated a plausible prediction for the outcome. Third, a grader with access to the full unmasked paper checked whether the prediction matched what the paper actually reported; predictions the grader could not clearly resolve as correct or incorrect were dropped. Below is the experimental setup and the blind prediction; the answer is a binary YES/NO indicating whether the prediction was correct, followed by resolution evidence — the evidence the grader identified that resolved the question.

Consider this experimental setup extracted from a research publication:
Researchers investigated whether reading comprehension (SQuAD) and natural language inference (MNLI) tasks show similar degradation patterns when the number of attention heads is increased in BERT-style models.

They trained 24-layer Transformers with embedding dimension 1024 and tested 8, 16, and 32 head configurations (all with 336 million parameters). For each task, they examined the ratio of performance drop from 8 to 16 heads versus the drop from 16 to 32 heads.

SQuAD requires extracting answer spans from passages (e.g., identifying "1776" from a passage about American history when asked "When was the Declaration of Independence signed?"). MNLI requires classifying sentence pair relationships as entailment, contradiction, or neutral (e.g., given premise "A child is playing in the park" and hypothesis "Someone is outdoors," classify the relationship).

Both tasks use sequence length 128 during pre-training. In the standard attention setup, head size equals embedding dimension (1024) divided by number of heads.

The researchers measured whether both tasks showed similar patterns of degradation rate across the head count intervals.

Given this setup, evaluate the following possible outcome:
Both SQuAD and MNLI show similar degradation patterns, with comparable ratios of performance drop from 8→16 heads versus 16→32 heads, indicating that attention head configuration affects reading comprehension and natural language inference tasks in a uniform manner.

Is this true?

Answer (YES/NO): NO